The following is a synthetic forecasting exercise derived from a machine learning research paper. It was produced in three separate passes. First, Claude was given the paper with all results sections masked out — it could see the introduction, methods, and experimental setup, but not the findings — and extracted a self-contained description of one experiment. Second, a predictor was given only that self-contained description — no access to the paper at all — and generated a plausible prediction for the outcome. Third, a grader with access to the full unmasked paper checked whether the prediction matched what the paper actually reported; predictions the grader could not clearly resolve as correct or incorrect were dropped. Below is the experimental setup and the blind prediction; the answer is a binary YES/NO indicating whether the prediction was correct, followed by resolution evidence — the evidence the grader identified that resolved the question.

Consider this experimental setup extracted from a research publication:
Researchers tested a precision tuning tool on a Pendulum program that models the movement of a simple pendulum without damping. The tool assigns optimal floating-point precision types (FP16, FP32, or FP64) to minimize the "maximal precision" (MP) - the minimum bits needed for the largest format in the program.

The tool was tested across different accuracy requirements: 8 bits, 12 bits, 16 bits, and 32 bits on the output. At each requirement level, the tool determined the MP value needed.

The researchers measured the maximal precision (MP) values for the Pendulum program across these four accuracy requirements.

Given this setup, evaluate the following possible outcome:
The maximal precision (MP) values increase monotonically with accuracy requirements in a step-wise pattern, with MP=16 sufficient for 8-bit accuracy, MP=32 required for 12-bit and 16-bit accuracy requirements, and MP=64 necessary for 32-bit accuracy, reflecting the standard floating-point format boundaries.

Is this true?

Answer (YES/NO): NO